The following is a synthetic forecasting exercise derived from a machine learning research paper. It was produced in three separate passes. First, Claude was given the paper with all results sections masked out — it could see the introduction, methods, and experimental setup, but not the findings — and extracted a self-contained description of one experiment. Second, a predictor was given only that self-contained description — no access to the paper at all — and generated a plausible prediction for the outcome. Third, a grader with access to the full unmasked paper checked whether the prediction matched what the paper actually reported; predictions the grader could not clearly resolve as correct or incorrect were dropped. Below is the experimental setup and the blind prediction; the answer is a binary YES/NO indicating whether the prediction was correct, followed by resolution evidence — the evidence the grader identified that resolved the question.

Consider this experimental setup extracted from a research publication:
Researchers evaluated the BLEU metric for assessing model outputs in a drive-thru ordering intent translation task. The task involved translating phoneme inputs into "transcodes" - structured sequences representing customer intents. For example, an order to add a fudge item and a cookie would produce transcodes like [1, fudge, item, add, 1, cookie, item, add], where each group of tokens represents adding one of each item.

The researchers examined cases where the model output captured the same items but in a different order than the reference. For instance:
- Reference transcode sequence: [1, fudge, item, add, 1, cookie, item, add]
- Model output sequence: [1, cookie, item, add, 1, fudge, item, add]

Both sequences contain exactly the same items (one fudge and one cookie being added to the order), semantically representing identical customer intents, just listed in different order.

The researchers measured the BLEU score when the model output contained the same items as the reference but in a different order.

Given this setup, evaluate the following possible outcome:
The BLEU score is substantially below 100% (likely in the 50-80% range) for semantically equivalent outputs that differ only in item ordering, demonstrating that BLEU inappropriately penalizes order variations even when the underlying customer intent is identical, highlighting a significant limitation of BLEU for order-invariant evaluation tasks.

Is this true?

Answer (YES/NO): YES